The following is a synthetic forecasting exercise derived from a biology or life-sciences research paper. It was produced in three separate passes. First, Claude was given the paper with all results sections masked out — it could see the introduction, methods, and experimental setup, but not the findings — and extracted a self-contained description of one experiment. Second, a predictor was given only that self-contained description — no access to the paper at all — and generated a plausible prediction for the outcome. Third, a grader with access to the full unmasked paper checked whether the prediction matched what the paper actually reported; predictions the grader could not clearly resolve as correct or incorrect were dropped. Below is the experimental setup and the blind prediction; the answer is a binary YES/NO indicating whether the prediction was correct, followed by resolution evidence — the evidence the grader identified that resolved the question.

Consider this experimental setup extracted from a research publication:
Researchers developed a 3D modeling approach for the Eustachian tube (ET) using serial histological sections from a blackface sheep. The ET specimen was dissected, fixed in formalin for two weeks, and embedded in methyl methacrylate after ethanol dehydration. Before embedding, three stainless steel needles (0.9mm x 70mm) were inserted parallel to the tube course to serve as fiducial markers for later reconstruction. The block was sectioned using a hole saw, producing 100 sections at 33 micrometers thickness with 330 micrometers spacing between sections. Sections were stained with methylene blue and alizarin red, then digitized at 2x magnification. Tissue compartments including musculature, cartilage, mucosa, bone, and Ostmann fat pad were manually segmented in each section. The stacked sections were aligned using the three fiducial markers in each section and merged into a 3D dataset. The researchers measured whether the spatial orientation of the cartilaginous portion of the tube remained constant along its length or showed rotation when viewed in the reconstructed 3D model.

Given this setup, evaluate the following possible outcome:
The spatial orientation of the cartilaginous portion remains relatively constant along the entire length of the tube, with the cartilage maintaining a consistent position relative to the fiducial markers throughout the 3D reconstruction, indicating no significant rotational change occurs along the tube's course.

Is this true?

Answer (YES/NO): NO